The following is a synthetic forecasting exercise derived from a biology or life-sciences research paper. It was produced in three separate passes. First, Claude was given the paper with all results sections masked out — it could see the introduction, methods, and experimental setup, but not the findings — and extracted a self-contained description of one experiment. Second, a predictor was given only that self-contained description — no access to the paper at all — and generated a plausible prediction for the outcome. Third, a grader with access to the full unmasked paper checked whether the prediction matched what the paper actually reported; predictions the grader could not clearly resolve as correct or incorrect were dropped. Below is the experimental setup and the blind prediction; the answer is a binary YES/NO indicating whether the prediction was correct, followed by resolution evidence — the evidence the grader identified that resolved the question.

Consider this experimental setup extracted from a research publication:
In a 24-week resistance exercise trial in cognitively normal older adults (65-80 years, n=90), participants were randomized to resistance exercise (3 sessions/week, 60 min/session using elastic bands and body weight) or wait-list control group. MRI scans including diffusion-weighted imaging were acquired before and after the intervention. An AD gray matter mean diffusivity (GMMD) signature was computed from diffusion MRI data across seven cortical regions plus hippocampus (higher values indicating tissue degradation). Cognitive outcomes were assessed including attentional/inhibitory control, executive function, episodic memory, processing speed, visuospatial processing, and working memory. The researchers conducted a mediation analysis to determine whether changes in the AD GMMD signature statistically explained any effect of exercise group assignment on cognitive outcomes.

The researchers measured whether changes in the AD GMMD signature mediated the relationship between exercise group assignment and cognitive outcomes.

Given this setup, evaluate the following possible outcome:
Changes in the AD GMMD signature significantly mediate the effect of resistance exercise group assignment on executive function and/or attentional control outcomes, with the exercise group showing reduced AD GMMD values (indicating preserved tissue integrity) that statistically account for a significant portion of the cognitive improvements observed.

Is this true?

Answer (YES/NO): NO